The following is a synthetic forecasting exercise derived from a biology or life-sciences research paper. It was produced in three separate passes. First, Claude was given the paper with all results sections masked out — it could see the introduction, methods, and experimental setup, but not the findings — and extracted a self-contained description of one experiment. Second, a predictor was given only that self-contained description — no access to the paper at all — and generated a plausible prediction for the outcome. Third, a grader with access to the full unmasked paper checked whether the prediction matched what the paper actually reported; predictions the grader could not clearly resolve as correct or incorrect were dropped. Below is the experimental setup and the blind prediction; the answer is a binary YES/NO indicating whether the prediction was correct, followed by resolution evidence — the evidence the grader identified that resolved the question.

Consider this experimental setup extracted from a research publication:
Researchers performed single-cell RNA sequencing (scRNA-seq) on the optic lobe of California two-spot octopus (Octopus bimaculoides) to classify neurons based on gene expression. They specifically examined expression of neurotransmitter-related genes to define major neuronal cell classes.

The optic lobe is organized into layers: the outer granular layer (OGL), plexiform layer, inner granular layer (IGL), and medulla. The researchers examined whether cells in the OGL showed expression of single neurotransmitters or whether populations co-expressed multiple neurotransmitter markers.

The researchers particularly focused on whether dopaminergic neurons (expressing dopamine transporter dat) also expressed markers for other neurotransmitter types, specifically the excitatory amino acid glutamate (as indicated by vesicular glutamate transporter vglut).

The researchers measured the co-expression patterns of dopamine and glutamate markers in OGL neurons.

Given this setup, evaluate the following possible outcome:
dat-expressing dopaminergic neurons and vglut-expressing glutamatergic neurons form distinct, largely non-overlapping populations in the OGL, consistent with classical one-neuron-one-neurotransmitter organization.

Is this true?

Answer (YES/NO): NO